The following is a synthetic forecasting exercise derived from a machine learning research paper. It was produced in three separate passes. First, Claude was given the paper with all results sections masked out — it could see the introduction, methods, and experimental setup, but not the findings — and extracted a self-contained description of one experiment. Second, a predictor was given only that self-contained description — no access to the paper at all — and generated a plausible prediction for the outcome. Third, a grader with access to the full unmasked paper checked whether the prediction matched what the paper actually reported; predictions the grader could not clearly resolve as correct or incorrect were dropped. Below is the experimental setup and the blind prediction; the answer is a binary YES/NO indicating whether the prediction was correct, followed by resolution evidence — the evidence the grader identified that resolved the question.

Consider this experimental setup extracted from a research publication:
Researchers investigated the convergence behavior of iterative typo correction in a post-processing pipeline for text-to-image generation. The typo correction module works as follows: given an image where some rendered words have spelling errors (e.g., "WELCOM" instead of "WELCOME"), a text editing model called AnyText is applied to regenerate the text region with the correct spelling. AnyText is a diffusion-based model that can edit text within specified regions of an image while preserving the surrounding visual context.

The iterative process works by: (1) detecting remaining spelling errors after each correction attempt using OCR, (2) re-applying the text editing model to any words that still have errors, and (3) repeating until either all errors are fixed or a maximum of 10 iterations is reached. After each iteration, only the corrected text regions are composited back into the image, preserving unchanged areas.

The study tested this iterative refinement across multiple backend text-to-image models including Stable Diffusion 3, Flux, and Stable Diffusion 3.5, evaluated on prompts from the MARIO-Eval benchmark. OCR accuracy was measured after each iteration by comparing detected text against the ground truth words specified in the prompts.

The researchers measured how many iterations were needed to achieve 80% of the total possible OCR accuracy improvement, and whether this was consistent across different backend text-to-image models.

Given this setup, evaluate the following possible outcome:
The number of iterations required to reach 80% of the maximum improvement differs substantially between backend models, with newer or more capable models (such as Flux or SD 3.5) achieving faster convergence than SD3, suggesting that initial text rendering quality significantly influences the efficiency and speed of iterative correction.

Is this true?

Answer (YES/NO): NO